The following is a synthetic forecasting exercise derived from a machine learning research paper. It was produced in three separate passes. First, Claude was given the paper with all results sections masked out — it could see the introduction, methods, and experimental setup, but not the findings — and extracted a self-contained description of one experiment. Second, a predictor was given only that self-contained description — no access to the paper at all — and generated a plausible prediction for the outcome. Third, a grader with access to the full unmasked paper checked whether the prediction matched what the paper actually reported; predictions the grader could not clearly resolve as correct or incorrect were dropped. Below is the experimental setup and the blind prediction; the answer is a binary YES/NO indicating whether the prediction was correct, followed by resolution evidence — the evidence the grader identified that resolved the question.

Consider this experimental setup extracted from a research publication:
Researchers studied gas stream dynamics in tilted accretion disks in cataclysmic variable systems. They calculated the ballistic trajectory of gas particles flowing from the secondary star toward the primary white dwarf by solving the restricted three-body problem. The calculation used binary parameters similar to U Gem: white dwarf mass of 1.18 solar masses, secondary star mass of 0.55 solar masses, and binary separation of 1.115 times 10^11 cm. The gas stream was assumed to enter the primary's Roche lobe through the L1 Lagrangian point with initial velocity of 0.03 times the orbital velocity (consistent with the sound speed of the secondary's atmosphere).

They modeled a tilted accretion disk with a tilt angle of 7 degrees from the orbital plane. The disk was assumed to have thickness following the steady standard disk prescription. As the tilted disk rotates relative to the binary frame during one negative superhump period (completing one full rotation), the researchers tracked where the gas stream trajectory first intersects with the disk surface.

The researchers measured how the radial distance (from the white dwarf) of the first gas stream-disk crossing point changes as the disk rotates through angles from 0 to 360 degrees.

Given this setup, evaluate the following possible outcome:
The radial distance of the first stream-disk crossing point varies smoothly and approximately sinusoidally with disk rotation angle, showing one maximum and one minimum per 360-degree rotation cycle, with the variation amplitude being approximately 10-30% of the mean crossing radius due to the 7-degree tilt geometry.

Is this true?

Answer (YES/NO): NO